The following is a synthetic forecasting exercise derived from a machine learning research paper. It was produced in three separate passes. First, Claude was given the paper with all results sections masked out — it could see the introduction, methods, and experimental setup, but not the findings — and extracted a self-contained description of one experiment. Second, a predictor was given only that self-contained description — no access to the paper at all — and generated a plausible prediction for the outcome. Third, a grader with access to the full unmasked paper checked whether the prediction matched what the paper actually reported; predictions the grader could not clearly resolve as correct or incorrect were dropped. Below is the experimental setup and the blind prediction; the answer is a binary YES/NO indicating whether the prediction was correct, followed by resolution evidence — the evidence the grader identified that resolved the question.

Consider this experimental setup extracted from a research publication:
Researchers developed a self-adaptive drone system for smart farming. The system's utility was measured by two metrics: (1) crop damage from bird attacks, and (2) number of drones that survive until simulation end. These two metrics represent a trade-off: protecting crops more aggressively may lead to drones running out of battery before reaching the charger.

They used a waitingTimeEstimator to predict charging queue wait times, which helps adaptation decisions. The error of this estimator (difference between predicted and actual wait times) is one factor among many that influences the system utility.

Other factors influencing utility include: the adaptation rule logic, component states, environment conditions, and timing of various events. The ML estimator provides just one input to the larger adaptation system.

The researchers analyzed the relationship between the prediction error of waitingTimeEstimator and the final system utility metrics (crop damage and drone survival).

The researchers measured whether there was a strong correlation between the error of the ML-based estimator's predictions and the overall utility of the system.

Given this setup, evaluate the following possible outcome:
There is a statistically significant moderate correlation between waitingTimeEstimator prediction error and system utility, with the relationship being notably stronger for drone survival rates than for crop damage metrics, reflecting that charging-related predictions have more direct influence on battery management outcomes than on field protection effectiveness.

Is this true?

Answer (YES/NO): NO